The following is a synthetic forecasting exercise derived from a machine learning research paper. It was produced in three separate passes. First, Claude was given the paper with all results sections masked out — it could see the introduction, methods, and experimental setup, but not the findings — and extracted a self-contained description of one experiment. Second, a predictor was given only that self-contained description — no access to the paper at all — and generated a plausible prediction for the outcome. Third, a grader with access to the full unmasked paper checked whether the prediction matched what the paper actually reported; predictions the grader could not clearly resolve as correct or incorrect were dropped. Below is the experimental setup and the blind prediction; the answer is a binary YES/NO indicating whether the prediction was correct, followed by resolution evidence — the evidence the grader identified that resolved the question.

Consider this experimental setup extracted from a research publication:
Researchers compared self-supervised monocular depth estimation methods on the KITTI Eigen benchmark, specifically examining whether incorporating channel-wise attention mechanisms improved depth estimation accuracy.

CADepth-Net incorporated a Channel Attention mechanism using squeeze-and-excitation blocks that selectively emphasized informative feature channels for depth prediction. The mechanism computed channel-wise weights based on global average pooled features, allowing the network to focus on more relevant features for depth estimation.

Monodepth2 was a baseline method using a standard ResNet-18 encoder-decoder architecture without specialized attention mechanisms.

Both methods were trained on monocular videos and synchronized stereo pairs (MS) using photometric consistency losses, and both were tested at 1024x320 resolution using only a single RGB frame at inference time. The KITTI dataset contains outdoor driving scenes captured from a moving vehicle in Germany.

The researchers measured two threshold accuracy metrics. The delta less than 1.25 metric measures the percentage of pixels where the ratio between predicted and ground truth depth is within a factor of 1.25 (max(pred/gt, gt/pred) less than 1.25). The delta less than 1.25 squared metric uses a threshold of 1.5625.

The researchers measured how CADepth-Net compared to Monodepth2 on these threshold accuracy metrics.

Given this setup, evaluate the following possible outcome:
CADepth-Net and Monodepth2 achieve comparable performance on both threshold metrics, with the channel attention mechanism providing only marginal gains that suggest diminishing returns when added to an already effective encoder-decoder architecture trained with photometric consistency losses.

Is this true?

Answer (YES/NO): NO